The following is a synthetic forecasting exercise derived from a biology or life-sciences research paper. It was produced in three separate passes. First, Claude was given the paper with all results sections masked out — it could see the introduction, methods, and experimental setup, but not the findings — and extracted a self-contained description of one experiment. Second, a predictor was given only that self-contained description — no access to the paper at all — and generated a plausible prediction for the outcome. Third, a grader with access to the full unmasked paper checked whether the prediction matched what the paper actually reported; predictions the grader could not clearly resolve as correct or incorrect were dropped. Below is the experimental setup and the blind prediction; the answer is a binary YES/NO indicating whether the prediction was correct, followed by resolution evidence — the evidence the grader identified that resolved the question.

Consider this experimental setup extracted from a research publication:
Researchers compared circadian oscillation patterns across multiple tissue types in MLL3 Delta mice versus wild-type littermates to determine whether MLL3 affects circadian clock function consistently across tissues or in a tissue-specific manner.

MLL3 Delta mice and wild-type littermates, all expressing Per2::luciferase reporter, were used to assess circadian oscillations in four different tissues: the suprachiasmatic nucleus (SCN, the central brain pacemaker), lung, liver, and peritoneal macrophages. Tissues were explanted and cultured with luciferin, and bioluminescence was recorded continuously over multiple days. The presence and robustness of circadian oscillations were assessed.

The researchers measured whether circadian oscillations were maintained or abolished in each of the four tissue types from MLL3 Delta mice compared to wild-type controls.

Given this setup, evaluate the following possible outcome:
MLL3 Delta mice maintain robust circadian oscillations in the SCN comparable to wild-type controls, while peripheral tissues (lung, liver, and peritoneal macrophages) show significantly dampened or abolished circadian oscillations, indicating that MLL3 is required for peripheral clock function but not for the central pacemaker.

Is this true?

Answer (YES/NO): NO